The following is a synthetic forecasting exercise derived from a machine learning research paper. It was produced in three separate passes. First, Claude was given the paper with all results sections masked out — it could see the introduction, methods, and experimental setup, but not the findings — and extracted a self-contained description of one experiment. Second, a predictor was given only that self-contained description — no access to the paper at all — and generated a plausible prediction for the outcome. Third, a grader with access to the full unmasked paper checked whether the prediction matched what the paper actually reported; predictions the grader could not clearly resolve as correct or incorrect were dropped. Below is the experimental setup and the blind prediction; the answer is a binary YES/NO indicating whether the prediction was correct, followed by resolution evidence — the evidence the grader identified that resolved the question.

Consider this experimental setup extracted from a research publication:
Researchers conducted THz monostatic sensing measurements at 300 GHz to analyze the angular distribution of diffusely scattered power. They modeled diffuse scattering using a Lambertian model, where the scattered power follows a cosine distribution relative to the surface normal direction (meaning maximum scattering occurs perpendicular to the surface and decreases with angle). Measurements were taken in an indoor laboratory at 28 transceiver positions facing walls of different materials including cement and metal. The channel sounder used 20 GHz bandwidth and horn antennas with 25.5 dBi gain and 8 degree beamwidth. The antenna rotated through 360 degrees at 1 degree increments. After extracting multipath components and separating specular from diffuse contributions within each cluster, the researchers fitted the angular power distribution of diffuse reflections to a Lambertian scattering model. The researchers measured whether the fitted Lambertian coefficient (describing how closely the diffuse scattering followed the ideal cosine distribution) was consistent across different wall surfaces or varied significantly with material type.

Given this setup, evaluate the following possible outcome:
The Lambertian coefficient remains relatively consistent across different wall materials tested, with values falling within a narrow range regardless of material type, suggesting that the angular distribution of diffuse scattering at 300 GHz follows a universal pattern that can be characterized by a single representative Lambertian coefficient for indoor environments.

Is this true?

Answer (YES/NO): NO